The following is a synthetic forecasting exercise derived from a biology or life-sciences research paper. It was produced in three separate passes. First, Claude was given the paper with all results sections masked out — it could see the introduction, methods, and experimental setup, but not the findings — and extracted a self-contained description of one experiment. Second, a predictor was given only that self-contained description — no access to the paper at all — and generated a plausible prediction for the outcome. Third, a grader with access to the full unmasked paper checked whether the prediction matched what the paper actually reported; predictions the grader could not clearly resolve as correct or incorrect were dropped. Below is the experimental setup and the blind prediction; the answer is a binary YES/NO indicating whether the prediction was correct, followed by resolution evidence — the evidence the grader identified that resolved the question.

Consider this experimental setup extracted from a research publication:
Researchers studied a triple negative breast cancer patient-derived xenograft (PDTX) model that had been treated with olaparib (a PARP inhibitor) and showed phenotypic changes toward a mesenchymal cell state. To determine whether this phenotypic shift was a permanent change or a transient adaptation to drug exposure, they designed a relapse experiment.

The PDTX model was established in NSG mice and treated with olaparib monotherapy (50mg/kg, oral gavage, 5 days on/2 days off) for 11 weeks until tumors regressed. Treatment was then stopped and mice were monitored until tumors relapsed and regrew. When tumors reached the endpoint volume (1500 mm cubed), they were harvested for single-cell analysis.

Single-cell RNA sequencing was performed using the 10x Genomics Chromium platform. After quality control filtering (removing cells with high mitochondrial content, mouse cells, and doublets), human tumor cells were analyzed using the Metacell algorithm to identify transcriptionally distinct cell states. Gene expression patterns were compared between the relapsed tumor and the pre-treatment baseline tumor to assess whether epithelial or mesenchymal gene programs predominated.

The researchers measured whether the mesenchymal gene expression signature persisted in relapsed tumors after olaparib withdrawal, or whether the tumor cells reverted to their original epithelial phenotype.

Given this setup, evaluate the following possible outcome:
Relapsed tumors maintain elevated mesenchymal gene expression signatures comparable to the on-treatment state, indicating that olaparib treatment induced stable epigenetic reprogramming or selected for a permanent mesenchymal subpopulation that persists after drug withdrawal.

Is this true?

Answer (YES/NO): YES